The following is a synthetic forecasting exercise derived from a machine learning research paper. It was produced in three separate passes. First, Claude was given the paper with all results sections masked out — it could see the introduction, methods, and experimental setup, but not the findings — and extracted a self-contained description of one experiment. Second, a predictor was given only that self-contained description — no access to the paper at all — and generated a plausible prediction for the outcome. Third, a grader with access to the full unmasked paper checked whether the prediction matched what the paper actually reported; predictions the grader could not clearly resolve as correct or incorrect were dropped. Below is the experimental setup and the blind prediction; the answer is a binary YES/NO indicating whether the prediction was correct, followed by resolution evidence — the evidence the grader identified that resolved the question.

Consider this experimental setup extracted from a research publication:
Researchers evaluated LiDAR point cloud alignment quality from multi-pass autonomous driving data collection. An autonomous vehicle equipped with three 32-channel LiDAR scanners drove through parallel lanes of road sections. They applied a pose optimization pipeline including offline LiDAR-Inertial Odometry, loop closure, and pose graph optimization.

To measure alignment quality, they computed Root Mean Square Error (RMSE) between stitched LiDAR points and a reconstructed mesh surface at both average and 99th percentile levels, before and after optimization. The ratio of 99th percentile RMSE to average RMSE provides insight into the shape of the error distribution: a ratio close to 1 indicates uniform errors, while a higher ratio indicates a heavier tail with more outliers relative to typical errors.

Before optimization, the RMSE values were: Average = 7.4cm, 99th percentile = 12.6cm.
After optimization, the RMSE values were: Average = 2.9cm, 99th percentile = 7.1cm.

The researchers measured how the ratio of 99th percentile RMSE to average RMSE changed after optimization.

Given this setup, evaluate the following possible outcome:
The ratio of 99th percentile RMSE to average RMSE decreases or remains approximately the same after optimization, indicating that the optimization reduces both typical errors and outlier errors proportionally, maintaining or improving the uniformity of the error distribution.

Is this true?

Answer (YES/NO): NO